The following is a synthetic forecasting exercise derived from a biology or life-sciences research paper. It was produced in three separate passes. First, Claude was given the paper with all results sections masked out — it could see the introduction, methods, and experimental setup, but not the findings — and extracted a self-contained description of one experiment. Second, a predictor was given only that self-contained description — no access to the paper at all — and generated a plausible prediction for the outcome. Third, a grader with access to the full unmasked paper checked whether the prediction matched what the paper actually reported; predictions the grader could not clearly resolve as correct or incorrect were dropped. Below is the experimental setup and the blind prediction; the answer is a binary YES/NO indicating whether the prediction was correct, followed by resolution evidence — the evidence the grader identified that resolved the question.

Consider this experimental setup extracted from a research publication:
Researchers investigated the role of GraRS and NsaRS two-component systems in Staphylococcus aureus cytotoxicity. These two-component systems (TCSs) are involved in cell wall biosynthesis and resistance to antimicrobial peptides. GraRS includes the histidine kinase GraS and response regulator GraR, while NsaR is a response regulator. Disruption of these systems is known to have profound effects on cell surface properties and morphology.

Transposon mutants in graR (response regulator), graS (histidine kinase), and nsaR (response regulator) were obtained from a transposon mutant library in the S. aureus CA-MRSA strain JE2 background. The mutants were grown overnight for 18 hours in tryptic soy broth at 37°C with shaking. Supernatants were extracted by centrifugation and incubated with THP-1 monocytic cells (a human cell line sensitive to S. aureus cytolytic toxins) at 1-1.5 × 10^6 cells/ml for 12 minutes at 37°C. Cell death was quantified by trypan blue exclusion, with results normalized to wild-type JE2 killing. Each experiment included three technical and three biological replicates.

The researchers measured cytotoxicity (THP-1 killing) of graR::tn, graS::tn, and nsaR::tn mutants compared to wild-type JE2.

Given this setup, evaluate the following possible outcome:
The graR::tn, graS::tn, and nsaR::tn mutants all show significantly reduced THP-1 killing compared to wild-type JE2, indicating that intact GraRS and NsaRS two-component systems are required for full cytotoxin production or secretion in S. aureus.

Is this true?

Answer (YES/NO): YES